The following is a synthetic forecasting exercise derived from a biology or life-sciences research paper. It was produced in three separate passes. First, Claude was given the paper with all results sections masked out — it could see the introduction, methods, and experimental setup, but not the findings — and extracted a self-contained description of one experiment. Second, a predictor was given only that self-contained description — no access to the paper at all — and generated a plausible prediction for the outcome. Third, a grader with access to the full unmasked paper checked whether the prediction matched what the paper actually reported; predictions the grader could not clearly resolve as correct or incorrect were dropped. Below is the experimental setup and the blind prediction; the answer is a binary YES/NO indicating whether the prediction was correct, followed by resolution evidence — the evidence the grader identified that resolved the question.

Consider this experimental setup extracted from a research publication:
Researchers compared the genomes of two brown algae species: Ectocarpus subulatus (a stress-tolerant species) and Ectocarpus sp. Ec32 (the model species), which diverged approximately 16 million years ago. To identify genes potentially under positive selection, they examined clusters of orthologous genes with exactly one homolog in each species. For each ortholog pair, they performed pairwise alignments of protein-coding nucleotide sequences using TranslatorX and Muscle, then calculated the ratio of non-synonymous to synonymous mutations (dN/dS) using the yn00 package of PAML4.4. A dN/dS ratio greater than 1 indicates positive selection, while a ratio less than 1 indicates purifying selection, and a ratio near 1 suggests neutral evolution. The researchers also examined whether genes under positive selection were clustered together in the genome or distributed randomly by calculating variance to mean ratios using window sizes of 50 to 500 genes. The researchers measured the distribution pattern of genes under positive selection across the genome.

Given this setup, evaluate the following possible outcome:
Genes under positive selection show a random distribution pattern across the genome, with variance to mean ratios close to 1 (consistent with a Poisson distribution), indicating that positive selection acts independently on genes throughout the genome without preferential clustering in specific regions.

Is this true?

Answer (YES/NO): YES